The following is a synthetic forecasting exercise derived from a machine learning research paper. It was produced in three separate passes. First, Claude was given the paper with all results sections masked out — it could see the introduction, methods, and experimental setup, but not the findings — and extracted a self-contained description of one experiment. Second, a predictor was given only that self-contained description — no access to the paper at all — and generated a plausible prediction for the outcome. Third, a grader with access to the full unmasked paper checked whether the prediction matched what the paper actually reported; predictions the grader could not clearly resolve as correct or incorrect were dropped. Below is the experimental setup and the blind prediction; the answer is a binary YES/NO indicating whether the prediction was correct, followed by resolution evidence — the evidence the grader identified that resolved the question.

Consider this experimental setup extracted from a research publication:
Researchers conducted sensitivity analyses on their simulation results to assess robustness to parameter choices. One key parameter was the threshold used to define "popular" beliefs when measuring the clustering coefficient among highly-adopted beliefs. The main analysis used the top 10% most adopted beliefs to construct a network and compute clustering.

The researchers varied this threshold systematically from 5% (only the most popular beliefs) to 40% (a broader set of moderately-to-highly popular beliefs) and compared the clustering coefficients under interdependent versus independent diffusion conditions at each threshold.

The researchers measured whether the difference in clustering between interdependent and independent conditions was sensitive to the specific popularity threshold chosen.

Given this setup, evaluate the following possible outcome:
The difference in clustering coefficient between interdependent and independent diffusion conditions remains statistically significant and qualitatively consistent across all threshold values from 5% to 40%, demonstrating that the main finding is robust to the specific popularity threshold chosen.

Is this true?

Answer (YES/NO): YES